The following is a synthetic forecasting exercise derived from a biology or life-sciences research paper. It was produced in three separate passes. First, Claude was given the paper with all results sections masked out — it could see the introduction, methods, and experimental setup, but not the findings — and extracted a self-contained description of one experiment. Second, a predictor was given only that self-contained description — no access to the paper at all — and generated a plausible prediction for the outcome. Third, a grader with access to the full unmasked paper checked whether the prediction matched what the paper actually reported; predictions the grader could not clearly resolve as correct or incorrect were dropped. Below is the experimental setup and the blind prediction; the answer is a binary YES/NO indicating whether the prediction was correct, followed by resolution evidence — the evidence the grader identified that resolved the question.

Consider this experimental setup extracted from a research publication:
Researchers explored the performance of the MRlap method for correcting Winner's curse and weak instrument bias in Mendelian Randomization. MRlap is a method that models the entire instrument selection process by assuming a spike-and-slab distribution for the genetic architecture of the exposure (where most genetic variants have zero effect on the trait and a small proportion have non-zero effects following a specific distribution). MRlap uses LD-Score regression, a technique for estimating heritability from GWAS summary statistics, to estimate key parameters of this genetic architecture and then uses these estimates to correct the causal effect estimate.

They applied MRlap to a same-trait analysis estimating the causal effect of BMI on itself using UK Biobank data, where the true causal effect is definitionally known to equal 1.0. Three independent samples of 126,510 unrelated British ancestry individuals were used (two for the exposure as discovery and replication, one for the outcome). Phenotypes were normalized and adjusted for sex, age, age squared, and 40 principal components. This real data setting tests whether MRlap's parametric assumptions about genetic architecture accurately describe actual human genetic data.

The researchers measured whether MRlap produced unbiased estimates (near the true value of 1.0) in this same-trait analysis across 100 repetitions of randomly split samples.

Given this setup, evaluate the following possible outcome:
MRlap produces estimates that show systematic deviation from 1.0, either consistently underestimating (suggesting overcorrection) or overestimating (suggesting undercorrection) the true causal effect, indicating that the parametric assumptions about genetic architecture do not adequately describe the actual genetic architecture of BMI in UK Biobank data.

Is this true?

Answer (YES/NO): YES